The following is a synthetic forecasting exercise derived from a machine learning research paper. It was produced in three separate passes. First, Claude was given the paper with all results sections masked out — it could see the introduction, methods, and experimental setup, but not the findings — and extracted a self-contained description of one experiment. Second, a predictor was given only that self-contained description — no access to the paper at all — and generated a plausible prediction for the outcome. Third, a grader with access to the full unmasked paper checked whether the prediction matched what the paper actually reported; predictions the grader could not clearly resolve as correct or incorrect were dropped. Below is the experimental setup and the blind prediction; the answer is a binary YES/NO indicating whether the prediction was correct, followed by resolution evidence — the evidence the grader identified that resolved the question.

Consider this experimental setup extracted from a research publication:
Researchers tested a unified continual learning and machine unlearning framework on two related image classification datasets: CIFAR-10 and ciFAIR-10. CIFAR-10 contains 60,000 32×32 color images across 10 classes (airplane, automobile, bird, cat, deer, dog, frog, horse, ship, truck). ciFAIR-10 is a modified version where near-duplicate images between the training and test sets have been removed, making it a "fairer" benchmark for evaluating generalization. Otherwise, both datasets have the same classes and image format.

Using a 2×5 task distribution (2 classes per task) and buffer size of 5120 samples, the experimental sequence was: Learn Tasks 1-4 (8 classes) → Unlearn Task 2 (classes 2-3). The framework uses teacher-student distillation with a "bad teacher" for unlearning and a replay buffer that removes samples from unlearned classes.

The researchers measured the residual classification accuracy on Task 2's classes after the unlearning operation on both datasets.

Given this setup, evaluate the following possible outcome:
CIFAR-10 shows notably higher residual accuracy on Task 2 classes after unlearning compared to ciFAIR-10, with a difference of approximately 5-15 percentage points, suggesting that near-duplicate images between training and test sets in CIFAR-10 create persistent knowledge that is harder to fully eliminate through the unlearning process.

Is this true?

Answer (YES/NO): NO